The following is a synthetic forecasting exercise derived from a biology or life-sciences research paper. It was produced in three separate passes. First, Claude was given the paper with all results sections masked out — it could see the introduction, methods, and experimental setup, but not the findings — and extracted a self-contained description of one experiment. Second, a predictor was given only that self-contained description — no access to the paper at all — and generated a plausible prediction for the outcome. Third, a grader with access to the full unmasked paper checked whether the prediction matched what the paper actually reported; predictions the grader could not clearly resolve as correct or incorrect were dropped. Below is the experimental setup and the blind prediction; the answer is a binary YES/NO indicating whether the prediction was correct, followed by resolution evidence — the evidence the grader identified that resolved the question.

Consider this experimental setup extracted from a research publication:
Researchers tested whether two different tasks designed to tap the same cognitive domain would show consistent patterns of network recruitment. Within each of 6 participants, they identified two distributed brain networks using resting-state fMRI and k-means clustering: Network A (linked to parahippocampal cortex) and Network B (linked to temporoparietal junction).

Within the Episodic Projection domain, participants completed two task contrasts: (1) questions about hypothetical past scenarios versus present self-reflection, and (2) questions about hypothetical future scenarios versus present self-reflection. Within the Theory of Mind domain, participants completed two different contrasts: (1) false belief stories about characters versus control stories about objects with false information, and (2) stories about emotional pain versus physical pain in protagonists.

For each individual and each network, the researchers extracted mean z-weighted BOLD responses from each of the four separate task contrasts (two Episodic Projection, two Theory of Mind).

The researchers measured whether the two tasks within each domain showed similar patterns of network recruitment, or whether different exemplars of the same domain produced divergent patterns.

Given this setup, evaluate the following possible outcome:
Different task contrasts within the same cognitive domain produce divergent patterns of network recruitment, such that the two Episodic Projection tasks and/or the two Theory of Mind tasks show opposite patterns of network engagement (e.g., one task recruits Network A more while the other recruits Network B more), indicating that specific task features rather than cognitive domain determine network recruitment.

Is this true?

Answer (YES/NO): NO